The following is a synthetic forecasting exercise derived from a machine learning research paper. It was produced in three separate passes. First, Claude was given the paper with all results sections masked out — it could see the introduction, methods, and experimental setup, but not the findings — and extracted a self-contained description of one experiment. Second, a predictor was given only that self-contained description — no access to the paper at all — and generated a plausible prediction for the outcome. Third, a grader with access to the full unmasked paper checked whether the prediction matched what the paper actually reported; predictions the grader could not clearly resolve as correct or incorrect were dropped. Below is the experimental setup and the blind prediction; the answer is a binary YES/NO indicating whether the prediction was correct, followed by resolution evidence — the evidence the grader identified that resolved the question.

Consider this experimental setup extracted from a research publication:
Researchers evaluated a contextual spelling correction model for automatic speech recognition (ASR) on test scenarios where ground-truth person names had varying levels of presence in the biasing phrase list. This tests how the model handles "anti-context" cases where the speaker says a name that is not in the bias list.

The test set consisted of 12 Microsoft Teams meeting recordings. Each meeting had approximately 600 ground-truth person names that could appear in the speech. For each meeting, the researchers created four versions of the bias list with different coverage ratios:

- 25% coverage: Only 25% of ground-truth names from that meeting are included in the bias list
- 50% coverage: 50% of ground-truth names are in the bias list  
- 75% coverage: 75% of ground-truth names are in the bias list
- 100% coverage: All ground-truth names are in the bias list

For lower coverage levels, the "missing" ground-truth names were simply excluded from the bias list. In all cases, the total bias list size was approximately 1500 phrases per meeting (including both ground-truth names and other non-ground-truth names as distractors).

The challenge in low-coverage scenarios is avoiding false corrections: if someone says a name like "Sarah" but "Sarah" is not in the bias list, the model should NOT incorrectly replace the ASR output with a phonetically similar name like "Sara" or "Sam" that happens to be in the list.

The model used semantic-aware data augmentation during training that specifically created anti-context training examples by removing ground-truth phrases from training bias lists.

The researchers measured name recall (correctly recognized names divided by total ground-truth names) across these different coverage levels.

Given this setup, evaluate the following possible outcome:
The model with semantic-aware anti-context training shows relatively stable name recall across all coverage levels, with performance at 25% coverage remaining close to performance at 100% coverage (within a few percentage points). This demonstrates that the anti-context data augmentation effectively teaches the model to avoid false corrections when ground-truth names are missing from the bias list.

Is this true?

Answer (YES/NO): NO